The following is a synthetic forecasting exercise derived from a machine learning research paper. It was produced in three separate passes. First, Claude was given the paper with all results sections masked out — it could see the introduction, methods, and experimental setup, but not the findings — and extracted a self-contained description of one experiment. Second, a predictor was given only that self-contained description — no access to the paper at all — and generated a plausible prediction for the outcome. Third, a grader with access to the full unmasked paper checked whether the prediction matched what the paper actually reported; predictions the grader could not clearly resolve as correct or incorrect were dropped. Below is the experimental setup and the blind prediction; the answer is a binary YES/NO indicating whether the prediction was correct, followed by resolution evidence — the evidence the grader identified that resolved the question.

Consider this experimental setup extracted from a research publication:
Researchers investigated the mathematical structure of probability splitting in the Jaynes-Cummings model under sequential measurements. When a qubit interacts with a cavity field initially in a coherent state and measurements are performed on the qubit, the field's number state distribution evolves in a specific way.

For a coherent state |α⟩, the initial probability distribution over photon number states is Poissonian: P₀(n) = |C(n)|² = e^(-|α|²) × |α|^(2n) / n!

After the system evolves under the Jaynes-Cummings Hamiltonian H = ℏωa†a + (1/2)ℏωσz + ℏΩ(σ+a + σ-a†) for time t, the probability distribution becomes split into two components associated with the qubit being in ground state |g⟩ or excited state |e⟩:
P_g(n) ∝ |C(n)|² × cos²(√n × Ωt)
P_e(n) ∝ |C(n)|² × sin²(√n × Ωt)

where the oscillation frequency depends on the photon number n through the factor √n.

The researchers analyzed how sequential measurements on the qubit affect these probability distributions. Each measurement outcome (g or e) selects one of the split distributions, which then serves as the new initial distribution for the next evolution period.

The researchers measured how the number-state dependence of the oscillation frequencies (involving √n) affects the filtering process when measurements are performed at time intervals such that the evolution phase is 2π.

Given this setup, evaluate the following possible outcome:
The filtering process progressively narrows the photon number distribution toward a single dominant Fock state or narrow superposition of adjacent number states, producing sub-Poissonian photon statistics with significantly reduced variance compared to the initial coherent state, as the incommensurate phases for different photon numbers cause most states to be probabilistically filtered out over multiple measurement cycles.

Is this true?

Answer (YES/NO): YES